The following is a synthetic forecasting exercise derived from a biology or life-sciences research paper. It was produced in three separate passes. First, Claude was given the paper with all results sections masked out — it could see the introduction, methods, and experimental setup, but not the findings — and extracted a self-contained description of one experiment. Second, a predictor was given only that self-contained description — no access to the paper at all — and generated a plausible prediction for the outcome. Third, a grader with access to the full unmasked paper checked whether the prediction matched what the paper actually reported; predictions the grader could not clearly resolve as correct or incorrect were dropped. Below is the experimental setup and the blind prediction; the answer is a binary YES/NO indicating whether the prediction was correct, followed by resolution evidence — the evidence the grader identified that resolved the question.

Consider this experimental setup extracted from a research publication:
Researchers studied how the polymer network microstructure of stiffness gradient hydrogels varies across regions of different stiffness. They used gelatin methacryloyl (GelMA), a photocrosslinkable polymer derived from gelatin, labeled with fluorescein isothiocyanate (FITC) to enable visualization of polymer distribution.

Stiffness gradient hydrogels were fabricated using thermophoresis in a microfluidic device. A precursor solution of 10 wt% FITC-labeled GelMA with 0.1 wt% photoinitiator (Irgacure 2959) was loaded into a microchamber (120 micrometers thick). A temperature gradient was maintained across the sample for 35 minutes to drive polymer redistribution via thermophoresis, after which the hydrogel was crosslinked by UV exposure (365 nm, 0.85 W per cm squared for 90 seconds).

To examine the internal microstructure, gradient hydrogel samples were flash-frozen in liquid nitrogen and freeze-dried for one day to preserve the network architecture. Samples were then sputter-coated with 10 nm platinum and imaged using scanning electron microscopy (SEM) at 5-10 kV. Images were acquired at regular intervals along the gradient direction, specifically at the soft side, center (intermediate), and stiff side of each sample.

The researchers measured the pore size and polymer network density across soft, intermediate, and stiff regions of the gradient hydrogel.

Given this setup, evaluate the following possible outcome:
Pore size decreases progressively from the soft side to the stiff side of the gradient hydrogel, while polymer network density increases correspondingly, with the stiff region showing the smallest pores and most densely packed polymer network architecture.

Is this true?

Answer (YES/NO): YES